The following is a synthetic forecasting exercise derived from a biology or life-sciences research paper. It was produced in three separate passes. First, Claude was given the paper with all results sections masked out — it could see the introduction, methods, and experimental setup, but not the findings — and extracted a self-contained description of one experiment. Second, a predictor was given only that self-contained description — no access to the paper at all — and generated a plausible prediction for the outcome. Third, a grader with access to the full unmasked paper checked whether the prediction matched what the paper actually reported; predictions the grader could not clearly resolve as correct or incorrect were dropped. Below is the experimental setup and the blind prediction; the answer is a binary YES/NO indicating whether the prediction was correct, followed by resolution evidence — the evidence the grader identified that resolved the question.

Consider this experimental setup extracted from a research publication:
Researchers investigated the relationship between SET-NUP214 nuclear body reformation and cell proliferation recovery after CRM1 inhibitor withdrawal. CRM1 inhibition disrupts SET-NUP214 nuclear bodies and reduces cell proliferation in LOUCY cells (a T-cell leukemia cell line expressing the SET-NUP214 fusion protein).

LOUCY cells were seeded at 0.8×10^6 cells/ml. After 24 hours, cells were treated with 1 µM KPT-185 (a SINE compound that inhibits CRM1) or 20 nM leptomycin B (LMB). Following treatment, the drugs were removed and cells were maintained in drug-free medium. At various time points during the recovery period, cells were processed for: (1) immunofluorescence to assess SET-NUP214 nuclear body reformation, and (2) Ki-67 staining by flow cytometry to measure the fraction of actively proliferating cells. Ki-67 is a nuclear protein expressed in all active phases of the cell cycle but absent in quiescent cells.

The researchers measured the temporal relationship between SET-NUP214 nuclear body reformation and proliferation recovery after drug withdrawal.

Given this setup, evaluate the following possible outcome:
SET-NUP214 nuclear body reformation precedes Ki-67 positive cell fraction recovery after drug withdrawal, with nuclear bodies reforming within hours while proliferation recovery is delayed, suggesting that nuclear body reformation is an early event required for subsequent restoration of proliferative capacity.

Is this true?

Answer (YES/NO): NO